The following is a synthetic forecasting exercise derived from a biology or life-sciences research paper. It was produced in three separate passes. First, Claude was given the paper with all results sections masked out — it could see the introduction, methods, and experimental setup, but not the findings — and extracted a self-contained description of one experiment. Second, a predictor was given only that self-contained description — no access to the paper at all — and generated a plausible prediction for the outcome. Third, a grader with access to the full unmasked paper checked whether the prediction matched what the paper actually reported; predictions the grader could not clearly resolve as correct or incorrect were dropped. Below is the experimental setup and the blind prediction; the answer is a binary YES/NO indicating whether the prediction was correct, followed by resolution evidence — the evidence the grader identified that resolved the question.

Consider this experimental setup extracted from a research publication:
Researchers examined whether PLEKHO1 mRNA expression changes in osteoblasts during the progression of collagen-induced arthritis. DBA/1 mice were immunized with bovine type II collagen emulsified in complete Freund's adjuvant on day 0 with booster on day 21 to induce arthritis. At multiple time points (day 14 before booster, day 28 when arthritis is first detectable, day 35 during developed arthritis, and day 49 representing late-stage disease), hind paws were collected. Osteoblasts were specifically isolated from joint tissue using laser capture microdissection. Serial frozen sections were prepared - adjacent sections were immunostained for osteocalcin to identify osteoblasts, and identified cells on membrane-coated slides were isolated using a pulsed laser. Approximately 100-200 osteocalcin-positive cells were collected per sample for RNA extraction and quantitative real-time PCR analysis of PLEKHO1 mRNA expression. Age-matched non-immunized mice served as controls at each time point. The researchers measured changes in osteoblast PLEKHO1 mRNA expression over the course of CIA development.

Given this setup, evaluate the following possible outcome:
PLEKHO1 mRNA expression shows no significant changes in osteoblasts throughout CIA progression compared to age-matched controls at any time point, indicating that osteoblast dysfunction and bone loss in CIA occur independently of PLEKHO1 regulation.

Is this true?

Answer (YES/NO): NO